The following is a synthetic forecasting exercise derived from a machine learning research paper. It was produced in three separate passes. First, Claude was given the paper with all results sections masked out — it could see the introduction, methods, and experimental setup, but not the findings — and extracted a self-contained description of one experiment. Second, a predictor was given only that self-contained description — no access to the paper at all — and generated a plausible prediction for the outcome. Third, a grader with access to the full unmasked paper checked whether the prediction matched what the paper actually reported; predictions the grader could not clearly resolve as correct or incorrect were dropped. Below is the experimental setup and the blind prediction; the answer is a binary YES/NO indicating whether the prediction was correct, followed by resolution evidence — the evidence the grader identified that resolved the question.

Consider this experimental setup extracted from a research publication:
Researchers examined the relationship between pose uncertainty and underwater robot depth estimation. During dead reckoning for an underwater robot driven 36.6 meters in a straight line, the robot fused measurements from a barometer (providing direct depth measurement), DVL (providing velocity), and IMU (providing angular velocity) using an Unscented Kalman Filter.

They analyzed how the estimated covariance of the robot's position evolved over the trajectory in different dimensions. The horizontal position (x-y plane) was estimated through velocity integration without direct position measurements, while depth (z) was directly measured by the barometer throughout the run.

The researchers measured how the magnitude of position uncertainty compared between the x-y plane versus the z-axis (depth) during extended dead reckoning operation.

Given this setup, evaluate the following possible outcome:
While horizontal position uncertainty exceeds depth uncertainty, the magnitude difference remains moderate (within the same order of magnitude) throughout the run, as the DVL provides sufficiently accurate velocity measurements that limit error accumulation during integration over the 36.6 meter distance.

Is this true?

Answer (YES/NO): NO